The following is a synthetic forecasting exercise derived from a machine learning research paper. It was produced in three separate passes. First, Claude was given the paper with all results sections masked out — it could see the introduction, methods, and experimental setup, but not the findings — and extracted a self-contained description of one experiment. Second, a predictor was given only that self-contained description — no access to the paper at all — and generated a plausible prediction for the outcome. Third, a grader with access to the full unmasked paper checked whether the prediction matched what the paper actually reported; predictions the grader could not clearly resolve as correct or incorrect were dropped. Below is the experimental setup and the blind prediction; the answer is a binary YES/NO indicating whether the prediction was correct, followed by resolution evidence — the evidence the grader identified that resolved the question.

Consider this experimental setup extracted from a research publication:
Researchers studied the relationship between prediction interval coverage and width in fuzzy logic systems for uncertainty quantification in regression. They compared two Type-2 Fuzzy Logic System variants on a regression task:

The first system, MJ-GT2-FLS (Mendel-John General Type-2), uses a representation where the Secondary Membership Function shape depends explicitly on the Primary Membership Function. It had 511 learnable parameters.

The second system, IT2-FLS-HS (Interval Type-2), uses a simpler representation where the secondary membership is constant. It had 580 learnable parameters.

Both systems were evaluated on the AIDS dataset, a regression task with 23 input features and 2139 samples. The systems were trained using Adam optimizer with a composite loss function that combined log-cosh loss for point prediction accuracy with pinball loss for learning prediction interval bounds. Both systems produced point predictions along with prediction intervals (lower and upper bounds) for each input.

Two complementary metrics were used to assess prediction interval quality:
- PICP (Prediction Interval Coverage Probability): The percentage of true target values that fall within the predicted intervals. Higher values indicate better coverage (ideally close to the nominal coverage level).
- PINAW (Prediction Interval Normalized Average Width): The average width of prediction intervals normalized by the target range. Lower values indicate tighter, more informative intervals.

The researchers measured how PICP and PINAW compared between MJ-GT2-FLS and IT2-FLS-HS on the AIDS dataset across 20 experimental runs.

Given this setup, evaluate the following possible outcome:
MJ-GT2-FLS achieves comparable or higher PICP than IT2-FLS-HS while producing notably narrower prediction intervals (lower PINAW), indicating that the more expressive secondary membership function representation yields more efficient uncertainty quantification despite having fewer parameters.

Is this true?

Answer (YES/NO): NO